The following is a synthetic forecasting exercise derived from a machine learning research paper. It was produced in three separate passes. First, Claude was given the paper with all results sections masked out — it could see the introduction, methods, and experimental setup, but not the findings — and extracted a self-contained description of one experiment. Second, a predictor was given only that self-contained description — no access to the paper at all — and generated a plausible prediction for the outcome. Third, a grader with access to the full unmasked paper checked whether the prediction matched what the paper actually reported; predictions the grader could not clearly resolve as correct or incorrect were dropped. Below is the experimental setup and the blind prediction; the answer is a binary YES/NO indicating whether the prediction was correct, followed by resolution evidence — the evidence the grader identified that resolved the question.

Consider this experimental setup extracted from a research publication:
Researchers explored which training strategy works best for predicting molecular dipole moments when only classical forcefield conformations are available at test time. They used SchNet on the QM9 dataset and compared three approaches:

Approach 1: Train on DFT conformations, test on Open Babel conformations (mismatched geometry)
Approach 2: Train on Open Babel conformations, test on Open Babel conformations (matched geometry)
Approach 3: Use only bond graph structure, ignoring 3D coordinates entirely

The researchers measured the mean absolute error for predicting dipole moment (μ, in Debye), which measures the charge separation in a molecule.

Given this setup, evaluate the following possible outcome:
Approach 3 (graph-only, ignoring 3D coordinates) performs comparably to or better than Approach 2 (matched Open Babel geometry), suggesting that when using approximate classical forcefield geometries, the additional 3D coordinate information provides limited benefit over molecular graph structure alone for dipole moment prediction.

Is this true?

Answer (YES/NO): NO